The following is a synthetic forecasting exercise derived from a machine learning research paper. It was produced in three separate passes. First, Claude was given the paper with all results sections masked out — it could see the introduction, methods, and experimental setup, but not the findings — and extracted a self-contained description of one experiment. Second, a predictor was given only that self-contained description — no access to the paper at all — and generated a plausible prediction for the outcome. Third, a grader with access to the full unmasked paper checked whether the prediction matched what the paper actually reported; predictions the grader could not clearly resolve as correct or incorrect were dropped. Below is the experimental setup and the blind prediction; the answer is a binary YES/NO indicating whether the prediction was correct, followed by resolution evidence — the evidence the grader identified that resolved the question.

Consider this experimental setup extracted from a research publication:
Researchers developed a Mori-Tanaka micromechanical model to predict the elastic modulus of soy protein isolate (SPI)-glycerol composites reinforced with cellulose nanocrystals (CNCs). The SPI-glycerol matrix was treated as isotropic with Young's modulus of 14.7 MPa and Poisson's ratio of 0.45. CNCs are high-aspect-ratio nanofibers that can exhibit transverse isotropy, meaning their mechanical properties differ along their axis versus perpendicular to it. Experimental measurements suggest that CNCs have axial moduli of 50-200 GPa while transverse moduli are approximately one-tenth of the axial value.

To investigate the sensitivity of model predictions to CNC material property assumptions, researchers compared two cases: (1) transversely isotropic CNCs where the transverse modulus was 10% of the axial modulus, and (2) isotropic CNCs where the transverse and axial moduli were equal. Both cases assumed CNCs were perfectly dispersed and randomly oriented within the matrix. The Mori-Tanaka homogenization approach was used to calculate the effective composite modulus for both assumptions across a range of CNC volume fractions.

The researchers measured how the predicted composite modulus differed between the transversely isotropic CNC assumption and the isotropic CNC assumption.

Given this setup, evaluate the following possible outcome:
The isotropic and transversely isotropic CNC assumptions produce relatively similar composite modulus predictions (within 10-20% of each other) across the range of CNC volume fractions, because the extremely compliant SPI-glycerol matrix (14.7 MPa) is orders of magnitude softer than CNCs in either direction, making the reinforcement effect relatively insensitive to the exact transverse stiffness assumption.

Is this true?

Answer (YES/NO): NO